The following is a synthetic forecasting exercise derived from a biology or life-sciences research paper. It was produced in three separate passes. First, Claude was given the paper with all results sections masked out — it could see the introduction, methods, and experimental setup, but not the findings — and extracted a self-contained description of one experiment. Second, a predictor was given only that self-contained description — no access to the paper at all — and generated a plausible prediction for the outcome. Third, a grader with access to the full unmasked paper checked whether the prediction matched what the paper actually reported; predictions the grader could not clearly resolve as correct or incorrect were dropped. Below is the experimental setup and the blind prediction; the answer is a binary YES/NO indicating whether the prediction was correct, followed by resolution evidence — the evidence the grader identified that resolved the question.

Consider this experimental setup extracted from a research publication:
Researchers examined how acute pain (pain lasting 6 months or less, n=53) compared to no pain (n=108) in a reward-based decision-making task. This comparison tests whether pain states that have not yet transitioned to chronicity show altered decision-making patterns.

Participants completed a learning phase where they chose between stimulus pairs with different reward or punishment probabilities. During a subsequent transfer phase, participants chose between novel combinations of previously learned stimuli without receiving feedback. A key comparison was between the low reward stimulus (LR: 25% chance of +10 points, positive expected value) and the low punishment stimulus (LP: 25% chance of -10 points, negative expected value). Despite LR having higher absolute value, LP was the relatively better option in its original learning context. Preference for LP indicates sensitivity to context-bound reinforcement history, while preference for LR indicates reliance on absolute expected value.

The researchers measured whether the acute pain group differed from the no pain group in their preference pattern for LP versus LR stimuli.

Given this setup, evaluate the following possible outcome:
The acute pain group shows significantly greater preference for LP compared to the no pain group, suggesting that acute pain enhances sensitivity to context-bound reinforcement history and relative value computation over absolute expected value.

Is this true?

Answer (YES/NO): NO